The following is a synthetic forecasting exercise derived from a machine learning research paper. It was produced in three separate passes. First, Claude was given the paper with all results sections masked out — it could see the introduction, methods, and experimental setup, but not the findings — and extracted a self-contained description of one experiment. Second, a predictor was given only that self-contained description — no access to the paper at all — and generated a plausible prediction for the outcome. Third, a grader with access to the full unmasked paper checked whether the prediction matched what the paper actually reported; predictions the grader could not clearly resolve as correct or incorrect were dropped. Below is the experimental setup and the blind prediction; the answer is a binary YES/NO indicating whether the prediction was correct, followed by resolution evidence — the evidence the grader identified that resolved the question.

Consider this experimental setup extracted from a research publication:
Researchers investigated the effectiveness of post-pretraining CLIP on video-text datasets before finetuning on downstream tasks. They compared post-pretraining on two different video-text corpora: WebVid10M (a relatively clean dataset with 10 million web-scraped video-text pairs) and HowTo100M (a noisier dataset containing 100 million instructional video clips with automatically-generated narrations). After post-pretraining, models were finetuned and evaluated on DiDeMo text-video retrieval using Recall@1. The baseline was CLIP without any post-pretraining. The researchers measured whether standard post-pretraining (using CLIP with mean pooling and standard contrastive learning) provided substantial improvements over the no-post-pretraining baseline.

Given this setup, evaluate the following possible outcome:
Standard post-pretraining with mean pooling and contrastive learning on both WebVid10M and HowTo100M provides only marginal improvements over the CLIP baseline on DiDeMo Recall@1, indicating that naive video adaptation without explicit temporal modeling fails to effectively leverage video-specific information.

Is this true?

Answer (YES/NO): YES